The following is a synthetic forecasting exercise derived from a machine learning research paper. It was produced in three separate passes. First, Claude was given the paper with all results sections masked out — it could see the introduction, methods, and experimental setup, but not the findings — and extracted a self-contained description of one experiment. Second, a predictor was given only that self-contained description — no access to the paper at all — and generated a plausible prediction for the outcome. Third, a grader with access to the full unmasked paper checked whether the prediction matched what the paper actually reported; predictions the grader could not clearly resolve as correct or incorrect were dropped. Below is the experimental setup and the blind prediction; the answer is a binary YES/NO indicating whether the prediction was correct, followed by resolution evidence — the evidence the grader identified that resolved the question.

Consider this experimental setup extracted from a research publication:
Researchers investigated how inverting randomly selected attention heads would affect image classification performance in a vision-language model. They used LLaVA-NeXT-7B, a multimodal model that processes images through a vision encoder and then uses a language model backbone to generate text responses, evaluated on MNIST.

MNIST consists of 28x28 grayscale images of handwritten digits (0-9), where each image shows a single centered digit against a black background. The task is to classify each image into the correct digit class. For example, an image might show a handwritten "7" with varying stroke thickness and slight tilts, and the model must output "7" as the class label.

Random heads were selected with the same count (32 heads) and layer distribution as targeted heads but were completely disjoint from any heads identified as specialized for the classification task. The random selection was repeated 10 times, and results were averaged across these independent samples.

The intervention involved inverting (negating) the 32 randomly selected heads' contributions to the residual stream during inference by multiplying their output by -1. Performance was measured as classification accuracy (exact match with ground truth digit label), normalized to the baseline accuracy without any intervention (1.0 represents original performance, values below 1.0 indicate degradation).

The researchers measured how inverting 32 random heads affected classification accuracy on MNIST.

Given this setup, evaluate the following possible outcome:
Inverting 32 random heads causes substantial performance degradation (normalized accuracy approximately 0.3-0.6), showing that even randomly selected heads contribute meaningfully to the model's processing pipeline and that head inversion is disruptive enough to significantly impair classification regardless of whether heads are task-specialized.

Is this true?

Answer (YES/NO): NO